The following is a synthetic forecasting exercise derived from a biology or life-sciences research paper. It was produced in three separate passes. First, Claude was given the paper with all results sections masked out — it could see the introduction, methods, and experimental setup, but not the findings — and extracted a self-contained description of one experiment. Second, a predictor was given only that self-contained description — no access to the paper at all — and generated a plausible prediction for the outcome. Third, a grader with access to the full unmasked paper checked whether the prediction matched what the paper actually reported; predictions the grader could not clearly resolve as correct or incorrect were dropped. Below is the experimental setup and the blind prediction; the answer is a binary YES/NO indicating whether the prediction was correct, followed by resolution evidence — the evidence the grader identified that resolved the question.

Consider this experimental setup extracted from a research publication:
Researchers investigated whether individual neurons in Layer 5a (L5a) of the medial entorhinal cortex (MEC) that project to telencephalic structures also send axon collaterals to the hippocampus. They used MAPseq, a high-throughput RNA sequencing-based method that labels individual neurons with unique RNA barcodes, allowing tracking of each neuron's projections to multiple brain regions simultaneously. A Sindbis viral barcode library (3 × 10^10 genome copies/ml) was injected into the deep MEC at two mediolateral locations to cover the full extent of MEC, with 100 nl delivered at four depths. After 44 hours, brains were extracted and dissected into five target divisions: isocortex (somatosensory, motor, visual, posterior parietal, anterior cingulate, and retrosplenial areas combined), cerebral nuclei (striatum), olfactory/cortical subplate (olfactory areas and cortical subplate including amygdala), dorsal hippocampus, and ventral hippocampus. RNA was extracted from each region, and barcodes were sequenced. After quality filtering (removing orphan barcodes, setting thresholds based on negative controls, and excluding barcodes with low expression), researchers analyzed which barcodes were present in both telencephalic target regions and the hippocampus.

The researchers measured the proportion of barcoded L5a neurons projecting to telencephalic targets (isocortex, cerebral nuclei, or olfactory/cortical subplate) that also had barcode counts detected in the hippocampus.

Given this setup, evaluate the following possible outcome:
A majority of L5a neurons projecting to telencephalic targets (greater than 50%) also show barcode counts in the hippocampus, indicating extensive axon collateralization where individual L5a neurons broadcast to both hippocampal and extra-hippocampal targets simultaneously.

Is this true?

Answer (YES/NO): YES